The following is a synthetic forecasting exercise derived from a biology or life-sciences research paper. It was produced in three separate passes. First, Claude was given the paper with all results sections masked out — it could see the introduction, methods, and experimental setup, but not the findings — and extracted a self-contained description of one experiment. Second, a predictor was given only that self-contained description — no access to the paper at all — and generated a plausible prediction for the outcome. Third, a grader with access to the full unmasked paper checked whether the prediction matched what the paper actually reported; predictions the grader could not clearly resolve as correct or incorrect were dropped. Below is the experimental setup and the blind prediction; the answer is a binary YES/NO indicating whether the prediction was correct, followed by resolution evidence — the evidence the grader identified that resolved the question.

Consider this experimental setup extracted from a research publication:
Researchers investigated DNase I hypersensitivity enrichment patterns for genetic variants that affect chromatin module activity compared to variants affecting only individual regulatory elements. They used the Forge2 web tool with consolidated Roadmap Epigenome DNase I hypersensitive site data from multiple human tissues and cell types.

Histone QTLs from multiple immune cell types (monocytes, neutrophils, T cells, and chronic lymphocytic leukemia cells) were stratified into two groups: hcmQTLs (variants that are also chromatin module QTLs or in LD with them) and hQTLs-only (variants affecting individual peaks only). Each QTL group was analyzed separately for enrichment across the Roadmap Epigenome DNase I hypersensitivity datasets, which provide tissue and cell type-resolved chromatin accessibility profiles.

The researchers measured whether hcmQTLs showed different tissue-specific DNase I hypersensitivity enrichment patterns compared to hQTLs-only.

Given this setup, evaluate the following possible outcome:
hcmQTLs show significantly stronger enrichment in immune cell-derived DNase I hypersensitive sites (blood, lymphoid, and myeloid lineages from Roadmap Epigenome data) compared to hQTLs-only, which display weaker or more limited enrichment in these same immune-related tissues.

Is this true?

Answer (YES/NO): NO